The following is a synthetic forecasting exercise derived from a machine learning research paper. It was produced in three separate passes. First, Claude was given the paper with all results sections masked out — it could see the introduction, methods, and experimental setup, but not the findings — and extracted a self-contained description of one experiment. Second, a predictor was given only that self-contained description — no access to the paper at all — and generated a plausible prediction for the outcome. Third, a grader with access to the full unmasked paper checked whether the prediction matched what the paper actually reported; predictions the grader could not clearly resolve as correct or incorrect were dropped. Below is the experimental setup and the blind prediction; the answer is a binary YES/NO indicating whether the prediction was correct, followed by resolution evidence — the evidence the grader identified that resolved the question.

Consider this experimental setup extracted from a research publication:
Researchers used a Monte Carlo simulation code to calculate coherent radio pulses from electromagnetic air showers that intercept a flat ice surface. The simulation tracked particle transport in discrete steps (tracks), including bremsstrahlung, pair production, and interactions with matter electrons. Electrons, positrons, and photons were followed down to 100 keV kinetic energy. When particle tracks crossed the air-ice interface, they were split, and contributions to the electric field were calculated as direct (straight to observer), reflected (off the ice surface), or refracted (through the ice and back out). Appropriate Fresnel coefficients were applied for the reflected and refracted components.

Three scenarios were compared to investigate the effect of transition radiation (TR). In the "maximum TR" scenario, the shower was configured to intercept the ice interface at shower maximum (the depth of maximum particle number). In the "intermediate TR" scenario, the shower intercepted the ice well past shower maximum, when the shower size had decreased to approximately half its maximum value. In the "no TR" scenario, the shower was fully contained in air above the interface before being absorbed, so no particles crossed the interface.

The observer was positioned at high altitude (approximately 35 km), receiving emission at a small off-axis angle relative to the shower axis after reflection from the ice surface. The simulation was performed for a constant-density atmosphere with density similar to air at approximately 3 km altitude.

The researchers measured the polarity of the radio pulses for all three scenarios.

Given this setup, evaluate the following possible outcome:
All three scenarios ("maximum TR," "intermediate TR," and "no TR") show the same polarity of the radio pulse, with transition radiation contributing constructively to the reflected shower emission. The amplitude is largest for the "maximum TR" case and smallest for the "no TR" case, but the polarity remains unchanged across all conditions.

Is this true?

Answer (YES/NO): NO